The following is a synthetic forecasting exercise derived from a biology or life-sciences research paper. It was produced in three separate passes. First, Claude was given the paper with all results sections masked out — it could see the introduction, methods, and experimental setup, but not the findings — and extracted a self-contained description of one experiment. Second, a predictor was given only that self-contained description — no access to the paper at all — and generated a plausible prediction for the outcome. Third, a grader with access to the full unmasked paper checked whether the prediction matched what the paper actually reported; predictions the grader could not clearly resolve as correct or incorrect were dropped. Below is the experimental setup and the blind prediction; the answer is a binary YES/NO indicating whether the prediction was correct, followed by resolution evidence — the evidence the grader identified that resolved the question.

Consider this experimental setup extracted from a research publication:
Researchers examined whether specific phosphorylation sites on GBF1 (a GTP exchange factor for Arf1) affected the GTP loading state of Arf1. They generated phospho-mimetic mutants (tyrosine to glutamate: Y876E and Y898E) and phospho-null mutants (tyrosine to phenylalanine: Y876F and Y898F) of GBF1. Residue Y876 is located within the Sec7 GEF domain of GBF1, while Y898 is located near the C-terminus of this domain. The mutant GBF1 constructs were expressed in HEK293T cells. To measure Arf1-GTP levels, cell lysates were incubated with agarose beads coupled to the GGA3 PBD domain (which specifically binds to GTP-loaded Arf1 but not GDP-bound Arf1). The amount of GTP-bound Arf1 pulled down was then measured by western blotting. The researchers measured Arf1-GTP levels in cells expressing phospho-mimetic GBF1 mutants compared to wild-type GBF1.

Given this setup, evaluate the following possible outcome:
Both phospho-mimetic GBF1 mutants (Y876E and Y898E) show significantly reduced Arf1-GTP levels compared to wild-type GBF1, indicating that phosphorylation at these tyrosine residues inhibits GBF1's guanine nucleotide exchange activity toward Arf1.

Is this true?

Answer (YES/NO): NO